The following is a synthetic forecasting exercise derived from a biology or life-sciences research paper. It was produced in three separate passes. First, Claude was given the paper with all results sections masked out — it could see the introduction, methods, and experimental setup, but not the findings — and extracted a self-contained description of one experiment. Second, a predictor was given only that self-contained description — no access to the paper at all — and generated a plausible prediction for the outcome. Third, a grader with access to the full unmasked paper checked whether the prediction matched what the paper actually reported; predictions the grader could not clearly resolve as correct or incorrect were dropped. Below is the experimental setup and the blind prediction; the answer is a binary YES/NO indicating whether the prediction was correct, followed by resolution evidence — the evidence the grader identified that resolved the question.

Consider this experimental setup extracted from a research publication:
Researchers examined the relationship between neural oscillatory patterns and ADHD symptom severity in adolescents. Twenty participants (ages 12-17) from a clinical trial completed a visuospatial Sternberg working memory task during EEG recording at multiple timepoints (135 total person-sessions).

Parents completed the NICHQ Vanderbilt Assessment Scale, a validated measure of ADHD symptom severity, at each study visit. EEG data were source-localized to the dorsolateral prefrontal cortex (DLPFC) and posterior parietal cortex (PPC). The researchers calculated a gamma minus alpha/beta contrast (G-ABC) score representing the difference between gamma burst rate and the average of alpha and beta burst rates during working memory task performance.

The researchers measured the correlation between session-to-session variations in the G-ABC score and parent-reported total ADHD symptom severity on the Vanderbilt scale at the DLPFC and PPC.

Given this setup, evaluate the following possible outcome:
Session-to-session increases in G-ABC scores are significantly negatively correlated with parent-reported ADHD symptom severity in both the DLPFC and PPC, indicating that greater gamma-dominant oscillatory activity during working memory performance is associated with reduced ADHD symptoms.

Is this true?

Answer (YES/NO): NO